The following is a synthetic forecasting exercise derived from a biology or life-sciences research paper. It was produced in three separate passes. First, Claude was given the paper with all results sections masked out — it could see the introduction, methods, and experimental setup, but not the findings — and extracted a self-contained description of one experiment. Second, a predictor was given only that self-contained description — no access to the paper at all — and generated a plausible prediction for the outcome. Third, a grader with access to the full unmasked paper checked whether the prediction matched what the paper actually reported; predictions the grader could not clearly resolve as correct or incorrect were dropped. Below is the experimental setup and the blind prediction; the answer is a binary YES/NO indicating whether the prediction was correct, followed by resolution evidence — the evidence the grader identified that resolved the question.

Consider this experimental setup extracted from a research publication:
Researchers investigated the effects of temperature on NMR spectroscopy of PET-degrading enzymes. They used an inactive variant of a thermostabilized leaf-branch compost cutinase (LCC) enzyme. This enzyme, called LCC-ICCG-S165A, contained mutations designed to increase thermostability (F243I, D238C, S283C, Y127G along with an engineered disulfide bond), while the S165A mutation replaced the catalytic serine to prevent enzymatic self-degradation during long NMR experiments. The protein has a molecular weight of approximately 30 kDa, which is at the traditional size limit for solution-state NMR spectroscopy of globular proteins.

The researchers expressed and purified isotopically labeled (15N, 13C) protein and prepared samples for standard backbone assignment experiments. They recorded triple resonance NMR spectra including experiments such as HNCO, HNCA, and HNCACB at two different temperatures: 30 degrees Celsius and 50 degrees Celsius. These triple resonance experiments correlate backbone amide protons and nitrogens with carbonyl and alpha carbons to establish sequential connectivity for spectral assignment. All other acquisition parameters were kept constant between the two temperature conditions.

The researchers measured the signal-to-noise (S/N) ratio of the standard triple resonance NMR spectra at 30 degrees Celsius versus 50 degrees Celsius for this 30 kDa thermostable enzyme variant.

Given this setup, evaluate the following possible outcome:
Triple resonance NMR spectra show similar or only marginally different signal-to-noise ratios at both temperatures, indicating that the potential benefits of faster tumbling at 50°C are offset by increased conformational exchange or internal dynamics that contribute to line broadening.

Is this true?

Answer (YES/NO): NO